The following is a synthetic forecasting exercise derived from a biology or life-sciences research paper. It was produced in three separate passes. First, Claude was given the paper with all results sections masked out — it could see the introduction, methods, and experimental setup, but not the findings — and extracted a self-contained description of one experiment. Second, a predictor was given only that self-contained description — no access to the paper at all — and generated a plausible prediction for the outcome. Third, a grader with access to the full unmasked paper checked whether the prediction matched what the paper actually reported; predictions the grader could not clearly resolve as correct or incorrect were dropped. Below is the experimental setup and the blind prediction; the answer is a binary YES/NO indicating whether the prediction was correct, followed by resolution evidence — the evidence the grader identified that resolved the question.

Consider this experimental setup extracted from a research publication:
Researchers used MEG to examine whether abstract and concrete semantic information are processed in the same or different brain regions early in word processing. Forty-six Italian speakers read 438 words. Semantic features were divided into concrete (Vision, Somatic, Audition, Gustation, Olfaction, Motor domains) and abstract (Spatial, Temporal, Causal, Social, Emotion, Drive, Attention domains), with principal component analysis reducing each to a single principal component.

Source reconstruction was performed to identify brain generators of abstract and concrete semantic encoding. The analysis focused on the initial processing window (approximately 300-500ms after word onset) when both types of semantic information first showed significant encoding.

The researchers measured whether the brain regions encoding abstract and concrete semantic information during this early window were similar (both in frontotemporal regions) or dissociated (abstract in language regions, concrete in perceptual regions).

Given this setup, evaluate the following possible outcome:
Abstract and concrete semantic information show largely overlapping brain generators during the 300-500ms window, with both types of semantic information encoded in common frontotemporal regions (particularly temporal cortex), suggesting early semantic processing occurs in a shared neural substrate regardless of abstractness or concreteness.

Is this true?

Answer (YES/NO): YES